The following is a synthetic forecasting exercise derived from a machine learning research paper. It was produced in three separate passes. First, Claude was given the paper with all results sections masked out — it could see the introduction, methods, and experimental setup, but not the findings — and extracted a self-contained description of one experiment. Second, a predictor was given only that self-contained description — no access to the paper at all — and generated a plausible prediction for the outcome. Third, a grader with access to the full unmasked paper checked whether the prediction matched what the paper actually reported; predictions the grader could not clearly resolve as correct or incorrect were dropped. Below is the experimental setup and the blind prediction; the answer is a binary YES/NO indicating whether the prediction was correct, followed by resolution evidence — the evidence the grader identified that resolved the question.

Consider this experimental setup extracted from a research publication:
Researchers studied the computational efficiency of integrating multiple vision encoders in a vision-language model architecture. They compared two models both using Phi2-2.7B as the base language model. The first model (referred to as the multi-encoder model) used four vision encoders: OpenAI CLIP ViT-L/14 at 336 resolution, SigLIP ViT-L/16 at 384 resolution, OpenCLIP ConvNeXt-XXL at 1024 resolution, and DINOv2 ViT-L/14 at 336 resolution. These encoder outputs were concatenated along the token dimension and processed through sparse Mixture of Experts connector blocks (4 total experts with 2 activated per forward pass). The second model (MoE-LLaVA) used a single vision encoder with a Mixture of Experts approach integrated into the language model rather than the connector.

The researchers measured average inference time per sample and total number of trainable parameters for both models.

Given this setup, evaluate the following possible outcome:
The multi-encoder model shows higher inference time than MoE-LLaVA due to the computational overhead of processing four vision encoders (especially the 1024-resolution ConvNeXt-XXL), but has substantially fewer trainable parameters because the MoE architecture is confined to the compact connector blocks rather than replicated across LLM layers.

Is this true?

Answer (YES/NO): YES